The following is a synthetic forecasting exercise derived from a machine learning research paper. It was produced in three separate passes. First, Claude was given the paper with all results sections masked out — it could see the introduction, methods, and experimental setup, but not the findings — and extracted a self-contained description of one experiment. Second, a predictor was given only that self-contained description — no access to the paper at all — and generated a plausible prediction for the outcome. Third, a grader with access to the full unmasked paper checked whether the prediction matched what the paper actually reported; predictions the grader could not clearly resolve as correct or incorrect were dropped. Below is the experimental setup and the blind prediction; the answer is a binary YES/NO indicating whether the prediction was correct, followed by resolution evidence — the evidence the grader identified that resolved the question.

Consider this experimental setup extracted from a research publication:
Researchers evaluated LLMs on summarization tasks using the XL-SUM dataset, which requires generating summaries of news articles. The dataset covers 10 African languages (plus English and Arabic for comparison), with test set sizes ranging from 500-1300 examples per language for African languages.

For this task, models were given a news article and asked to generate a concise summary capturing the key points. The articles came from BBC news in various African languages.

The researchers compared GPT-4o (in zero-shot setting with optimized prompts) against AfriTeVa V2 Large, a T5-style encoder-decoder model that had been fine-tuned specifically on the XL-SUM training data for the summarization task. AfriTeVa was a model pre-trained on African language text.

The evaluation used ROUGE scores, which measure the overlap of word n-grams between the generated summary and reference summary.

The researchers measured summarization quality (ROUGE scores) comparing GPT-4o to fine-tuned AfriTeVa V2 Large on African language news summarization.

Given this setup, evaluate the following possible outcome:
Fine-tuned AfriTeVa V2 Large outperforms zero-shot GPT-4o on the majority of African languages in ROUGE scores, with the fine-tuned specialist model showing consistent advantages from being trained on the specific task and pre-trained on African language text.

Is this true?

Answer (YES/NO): YES